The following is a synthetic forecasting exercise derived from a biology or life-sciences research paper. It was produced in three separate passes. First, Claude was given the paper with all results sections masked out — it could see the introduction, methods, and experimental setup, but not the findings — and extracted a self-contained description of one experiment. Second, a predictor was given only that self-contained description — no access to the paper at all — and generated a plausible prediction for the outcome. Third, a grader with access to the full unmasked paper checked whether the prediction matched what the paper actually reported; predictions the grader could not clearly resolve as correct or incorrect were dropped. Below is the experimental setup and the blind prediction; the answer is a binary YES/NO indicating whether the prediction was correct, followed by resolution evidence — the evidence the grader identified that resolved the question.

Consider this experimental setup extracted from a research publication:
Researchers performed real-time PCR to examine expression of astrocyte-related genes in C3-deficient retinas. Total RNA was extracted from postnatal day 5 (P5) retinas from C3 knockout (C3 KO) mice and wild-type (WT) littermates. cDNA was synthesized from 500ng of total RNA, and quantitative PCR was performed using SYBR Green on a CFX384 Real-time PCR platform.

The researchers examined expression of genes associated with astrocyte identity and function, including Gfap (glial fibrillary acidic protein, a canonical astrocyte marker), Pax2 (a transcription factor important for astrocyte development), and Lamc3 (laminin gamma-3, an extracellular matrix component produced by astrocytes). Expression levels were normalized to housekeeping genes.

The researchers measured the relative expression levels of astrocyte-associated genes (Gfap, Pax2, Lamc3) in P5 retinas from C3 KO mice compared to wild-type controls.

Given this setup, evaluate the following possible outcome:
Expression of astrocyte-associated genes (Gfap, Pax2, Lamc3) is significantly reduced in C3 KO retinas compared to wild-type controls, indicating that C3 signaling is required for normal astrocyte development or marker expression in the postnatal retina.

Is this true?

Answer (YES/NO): NO